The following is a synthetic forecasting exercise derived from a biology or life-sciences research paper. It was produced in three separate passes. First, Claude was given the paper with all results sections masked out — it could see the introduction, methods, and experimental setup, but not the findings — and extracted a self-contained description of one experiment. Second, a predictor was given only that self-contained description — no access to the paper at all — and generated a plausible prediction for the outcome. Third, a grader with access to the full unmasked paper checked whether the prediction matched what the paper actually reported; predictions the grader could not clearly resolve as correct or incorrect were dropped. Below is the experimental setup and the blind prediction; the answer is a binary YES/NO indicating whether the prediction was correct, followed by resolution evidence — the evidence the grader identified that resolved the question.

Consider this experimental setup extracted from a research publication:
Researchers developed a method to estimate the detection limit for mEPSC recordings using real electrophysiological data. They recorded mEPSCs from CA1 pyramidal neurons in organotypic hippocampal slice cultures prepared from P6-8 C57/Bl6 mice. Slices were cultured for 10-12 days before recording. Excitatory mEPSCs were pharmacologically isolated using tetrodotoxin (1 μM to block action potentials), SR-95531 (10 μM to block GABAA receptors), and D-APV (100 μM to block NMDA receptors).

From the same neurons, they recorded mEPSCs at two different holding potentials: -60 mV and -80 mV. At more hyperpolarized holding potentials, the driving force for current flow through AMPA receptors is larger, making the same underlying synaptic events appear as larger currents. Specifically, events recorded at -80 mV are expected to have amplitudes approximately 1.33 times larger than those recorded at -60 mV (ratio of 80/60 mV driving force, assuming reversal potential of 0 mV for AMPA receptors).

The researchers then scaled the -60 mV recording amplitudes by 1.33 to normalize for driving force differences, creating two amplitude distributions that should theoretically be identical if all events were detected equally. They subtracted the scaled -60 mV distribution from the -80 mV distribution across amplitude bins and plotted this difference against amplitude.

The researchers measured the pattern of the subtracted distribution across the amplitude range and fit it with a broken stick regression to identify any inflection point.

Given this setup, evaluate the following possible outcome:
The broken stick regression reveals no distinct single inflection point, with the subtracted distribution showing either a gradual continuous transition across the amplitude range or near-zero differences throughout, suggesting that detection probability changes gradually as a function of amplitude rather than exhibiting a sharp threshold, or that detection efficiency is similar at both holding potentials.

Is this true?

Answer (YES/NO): NO